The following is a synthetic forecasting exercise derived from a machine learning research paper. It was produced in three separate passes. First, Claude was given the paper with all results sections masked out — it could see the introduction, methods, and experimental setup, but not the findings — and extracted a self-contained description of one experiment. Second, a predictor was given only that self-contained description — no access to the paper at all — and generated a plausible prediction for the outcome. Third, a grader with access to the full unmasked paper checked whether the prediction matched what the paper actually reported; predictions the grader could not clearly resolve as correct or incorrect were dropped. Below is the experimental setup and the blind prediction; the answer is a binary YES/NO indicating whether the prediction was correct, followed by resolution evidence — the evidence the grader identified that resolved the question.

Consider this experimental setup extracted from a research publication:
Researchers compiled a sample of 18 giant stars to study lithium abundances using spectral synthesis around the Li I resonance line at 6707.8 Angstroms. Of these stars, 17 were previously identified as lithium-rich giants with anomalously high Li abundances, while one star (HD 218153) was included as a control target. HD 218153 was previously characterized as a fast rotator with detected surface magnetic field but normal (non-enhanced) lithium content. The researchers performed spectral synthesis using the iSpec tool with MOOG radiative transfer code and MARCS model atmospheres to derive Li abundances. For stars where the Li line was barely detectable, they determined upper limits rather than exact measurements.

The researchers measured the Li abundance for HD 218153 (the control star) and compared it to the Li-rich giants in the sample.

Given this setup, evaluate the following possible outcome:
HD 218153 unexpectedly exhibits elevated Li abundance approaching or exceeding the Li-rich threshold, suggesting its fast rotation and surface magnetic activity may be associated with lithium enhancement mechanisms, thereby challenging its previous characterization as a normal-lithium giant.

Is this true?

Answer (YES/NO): NO